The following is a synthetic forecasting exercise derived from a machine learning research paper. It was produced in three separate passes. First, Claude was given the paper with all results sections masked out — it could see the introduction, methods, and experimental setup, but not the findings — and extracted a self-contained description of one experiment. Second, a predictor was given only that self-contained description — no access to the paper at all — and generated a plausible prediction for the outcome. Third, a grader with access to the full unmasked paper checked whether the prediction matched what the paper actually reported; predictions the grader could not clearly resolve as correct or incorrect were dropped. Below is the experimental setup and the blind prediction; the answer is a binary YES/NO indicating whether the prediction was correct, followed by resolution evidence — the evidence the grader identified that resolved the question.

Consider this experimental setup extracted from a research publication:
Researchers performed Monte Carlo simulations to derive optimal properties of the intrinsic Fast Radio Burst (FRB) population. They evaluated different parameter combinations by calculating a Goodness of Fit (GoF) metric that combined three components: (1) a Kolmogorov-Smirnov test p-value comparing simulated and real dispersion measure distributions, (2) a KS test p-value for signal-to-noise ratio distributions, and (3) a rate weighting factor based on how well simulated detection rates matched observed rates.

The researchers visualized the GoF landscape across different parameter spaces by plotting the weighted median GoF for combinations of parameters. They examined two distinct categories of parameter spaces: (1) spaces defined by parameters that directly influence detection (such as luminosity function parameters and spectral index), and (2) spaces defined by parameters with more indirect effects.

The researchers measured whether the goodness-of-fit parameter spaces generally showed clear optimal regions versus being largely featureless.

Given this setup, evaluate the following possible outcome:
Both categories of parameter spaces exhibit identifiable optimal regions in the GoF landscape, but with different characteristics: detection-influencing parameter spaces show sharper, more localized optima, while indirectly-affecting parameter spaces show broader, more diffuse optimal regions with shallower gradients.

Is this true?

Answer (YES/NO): NO